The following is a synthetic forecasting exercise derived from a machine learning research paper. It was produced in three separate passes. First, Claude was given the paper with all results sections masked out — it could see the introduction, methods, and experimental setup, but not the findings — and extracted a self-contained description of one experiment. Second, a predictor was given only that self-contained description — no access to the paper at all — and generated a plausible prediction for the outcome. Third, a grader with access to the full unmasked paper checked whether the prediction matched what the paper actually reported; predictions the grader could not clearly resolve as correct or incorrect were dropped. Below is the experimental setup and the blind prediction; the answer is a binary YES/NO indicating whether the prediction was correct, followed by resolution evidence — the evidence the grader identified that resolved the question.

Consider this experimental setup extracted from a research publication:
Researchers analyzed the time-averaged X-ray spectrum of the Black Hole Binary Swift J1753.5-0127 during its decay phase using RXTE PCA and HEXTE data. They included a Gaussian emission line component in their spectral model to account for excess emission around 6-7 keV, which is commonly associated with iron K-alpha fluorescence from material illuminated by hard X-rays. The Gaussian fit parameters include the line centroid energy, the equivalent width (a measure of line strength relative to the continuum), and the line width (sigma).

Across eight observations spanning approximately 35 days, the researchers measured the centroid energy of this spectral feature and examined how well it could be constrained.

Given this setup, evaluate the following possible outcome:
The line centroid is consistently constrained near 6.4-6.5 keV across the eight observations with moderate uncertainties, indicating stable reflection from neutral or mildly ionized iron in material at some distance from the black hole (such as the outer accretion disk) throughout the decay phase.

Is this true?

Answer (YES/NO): NO